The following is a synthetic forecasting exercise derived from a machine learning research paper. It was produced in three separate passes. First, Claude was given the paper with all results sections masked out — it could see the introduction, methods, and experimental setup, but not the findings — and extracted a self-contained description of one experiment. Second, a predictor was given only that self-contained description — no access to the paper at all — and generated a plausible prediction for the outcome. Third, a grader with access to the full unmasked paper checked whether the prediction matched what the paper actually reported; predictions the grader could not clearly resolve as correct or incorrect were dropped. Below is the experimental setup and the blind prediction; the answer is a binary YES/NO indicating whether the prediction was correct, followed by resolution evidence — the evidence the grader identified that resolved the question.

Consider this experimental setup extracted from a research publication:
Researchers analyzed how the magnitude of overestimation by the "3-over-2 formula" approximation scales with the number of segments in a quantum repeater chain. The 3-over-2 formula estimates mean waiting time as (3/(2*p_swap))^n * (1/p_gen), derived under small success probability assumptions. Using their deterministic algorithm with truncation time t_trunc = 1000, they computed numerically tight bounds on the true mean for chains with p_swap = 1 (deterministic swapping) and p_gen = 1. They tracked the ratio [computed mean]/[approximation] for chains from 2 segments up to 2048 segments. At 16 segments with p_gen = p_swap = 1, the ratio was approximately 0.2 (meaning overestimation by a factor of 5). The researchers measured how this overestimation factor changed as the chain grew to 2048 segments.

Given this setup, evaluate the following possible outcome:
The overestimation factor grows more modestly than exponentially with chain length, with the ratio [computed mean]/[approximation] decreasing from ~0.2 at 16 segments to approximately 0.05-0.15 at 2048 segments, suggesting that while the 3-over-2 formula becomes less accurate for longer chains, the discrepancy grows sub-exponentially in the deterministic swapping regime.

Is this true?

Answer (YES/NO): NO